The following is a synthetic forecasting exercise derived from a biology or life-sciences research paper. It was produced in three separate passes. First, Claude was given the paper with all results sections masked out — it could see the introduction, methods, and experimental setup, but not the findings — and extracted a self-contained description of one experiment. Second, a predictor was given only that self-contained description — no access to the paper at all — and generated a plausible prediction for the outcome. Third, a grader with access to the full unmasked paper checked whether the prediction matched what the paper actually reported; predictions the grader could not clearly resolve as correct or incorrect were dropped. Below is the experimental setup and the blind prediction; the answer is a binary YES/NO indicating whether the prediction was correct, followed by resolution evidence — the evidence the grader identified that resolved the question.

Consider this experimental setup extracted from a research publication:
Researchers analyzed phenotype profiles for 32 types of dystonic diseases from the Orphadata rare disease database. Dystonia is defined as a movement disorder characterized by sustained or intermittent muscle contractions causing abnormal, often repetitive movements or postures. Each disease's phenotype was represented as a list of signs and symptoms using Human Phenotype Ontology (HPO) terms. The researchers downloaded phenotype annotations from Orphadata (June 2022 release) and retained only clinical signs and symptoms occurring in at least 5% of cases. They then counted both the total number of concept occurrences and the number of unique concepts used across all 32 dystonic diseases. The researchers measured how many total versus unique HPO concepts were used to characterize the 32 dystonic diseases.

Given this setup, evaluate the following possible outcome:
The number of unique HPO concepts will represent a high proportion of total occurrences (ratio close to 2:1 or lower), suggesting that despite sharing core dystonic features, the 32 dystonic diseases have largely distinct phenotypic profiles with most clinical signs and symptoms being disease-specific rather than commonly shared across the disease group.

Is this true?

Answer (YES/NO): NO